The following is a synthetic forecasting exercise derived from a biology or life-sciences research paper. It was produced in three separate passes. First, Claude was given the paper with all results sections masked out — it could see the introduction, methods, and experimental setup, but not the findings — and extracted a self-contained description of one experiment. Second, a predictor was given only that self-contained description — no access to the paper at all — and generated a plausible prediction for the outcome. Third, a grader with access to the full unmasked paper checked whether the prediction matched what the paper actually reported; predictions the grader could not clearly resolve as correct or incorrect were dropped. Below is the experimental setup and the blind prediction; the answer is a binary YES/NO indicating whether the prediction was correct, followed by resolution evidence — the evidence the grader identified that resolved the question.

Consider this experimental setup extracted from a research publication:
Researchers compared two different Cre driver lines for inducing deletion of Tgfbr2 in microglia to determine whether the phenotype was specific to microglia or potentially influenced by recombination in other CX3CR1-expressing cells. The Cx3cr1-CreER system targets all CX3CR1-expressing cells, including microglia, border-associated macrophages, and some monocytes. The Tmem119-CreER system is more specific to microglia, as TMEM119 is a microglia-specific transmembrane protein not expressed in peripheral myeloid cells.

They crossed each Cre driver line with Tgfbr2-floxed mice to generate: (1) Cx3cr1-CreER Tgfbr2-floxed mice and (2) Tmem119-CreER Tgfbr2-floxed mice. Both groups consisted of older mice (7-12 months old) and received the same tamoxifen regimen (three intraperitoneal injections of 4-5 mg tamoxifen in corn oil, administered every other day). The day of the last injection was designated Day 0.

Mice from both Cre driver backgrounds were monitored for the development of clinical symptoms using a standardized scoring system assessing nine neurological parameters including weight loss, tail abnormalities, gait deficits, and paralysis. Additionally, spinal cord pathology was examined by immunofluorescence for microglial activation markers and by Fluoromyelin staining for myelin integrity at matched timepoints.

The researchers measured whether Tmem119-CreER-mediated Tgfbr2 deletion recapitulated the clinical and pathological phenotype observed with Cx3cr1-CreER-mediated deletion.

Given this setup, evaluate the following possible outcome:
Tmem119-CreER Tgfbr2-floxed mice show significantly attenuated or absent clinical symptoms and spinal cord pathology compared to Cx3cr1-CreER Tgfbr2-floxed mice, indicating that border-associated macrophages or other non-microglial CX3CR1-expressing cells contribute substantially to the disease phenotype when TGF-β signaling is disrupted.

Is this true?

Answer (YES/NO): NO